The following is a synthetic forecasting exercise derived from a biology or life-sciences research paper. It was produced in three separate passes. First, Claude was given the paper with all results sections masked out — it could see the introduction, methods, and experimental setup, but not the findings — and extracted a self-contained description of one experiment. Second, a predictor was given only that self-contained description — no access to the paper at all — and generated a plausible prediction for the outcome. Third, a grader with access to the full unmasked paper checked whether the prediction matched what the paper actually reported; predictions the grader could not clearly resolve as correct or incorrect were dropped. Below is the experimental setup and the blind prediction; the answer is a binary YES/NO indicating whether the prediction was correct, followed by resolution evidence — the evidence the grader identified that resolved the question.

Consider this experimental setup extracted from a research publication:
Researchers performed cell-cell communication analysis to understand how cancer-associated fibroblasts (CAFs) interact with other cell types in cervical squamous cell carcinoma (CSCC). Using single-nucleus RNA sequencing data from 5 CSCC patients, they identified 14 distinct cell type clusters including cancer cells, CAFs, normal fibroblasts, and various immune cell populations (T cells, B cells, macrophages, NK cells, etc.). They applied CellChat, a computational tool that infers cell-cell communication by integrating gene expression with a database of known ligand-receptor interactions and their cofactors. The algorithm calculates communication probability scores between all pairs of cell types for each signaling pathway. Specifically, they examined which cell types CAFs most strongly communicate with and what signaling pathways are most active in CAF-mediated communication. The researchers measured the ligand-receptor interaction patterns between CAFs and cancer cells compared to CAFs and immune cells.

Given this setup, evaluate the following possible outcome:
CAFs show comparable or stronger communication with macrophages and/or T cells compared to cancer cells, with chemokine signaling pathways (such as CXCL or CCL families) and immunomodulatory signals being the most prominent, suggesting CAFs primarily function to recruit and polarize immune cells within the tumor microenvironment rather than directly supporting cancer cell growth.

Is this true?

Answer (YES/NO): NO